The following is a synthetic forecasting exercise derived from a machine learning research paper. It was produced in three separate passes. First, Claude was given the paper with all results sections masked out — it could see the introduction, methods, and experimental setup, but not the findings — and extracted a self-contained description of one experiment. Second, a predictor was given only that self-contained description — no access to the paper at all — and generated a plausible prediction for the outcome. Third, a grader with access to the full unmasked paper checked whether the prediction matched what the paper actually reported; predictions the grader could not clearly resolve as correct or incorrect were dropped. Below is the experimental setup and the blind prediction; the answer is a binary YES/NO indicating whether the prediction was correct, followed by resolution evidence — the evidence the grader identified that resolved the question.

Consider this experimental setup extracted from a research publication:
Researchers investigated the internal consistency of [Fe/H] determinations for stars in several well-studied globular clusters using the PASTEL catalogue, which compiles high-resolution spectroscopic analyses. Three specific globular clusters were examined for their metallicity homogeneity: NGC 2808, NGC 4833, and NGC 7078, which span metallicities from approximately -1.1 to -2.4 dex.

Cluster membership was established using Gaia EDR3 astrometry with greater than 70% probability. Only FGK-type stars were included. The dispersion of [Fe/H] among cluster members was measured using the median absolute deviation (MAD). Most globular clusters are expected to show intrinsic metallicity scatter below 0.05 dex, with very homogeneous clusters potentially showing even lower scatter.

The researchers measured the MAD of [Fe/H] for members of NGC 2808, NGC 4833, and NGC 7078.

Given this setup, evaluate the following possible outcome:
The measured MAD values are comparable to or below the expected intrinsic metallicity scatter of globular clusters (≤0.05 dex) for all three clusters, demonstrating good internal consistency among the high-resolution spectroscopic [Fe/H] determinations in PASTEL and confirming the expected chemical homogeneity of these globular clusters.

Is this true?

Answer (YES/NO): YES